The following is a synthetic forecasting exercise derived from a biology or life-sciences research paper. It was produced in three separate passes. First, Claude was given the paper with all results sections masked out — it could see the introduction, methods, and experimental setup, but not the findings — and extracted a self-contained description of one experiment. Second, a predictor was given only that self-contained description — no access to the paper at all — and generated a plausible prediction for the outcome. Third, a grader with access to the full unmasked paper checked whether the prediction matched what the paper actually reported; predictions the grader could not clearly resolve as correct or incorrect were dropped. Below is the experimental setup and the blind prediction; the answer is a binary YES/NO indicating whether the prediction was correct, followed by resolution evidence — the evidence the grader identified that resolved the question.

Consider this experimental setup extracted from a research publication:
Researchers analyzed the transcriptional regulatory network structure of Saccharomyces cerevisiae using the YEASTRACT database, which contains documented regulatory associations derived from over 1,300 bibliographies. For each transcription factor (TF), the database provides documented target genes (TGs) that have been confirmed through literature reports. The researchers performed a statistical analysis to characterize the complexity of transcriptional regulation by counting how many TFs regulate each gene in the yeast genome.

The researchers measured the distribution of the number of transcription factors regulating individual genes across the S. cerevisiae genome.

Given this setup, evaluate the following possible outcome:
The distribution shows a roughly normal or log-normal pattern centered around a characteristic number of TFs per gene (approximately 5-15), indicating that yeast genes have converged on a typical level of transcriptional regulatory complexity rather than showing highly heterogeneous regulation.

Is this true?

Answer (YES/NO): NO